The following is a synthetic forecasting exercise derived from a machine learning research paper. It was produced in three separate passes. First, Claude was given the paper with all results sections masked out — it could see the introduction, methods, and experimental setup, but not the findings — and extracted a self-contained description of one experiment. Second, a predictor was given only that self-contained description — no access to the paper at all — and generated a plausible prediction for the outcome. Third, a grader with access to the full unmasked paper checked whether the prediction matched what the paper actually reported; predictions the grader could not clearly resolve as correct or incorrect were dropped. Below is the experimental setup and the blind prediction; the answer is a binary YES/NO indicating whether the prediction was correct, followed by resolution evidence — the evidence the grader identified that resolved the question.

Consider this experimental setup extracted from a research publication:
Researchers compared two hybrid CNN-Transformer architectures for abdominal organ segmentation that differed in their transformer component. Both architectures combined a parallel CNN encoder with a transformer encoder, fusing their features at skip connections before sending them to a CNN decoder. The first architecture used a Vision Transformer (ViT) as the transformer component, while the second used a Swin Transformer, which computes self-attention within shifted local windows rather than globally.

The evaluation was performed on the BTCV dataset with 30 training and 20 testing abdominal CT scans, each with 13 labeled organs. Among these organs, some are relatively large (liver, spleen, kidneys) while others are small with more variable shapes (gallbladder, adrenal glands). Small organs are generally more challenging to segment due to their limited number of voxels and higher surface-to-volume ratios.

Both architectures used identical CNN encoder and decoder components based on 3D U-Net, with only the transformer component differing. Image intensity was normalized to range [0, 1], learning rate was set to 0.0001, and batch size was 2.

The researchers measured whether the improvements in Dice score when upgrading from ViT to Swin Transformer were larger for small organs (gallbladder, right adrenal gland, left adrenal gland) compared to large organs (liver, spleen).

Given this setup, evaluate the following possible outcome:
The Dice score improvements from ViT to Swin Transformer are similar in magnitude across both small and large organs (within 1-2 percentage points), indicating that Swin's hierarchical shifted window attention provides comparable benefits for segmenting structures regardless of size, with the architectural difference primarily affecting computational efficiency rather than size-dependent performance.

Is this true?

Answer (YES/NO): NO